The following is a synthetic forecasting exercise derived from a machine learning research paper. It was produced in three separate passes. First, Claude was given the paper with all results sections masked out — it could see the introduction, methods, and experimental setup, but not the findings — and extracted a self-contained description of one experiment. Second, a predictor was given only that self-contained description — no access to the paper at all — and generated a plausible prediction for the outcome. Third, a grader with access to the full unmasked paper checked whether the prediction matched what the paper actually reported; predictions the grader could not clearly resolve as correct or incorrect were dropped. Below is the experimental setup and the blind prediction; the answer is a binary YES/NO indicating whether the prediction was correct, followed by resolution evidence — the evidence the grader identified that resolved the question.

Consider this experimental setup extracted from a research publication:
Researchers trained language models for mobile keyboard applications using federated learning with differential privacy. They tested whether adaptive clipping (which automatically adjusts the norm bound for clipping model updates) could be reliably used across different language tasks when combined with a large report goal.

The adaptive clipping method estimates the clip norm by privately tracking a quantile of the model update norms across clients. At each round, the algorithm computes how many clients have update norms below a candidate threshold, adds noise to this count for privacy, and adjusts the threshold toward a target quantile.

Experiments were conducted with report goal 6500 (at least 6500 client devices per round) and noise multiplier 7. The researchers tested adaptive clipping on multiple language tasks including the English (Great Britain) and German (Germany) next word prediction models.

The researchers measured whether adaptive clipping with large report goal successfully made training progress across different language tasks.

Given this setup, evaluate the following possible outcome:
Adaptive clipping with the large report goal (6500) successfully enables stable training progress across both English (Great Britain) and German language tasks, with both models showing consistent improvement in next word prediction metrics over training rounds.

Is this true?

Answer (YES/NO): NO